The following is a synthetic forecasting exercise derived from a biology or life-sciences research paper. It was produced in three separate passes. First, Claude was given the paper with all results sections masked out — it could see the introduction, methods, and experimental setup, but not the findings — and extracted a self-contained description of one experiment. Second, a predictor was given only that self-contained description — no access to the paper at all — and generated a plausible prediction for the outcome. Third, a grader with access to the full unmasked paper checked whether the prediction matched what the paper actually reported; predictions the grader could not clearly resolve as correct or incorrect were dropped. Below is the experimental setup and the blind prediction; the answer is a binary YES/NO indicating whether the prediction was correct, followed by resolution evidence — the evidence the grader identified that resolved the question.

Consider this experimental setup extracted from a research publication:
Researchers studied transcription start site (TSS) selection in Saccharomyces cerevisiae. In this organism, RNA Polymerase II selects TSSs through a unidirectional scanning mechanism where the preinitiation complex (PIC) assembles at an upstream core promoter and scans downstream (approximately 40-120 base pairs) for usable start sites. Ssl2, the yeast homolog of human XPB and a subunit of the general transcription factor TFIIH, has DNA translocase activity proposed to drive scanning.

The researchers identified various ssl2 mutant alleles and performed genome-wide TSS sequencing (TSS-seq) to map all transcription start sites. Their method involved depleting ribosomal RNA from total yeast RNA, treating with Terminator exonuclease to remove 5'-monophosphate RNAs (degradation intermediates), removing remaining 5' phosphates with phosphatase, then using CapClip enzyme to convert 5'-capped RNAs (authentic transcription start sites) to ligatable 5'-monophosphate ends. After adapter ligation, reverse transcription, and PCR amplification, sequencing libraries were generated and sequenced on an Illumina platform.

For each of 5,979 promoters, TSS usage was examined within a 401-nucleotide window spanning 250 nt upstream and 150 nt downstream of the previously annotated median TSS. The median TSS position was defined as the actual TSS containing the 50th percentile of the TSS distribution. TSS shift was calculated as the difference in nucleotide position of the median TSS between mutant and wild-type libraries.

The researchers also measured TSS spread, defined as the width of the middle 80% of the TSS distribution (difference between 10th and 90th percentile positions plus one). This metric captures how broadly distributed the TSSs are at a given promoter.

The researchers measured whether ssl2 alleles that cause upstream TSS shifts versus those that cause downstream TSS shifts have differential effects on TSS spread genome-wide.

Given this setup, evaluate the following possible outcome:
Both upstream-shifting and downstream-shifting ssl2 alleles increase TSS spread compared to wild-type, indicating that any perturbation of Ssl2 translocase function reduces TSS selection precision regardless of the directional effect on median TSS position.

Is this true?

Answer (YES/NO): NO